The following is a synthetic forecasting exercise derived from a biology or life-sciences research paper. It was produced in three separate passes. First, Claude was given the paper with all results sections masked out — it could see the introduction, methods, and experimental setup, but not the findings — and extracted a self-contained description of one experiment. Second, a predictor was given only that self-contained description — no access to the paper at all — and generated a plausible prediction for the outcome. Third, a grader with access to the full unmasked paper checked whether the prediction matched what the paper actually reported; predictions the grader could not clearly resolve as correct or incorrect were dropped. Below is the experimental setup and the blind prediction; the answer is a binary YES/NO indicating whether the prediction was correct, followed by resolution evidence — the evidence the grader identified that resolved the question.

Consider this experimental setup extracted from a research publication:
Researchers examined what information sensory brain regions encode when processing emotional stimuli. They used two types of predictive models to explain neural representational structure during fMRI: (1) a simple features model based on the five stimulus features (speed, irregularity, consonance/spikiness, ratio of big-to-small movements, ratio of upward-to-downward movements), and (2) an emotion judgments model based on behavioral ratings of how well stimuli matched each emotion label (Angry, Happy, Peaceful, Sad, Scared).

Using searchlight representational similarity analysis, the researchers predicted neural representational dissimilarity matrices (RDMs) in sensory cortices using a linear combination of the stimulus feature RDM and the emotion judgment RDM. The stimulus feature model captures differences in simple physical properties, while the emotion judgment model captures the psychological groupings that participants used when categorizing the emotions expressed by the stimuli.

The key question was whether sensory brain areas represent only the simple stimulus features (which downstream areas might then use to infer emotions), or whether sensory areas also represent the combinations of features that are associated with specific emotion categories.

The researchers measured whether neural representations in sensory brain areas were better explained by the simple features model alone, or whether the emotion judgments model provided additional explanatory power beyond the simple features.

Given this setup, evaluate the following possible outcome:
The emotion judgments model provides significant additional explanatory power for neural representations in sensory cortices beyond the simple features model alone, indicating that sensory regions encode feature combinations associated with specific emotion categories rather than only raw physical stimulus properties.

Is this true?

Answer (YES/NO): YES